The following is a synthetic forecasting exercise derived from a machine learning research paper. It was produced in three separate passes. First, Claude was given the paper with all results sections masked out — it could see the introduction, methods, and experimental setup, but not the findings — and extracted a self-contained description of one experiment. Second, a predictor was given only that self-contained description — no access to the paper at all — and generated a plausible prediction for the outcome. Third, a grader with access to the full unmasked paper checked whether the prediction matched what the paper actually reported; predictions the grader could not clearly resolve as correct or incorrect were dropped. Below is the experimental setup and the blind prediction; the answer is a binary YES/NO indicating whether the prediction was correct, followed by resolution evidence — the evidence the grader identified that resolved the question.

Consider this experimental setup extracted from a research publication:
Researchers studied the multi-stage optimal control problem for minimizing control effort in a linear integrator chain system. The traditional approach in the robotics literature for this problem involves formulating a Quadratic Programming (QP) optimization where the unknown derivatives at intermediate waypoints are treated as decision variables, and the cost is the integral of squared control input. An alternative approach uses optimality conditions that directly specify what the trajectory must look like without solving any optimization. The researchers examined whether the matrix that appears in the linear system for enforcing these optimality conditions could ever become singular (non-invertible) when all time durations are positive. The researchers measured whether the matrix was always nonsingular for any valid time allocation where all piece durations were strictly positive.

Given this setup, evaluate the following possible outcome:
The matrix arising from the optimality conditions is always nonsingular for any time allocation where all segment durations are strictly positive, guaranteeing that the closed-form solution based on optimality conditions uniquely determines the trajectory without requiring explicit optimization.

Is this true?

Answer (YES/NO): YES